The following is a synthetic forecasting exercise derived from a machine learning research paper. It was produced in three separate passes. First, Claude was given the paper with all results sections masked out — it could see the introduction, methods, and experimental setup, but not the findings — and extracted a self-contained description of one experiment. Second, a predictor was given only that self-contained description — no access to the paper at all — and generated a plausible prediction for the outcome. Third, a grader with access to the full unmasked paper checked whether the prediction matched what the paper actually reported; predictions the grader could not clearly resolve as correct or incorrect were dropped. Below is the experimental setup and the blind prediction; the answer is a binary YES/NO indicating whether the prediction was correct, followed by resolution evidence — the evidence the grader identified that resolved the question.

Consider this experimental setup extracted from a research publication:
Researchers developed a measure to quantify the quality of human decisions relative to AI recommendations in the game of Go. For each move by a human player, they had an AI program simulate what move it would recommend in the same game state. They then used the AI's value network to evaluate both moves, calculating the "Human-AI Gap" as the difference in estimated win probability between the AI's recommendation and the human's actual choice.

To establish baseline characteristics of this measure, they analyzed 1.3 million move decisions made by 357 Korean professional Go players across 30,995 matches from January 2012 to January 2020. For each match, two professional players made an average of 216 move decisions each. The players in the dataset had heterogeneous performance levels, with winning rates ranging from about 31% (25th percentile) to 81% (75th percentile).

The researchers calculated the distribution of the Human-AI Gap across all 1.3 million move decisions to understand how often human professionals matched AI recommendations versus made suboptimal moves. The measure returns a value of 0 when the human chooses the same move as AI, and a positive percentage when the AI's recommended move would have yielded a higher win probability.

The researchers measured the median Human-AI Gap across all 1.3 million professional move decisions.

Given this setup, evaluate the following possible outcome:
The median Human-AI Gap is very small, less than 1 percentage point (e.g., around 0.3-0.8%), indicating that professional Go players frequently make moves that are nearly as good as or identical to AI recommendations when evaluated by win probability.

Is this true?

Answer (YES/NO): NO